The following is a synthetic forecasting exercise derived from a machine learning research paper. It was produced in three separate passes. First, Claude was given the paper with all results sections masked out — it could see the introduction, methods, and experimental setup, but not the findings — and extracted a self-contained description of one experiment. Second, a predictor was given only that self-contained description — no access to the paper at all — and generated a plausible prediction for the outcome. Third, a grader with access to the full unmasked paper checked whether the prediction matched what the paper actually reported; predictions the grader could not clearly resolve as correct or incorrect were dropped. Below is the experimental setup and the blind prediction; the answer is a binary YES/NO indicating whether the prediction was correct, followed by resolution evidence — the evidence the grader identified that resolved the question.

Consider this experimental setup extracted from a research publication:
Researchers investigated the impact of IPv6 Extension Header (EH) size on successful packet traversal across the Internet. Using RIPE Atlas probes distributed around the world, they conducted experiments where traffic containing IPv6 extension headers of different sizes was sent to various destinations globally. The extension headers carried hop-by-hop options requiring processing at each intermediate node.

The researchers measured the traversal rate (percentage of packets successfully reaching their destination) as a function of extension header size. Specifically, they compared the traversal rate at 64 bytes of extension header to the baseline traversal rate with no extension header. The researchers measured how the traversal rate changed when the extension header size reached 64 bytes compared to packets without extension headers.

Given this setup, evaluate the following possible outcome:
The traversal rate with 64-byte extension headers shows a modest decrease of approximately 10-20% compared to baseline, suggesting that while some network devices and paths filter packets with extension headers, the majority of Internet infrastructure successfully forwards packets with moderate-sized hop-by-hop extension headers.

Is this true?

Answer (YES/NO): NO